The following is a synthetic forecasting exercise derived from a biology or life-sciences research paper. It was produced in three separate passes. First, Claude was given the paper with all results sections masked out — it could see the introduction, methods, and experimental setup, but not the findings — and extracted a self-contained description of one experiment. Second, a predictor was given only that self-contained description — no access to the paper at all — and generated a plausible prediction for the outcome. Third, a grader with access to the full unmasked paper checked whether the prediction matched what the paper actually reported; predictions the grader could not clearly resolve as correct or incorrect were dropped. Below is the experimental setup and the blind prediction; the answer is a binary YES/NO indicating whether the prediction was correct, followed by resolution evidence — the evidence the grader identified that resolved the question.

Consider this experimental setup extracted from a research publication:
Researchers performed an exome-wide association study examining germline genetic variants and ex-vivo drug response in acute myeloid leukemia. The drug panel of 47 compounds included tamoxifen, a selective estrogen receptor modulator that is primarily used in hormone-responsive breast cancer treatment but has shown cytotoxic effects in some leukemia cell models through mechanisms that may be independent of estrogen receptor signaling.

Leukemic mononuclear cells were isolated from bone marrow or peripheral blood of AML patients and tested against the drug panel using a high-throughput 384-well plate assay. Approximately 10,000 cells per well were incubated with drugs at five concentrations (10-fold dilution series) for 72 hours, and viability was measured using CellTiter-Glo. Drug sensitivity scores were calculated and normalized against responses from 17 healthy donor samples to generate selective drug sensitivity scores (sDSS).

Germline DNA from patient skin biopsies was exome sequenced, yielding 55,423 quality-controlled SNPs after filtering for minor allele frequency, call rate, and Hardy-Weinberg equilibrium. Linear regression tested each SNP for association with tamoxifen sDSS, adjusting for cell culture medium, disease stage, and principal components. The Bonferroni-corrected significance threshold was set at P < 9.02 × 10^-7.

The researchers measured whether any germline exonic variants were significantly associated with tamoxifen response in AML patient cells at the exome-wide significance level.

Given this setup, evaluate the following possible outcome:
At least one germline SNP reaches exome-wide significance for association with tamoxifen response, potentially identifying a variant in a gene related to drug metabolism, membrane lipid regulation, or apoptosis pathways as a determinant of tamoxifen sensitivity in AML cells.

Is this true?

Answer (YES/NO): NO